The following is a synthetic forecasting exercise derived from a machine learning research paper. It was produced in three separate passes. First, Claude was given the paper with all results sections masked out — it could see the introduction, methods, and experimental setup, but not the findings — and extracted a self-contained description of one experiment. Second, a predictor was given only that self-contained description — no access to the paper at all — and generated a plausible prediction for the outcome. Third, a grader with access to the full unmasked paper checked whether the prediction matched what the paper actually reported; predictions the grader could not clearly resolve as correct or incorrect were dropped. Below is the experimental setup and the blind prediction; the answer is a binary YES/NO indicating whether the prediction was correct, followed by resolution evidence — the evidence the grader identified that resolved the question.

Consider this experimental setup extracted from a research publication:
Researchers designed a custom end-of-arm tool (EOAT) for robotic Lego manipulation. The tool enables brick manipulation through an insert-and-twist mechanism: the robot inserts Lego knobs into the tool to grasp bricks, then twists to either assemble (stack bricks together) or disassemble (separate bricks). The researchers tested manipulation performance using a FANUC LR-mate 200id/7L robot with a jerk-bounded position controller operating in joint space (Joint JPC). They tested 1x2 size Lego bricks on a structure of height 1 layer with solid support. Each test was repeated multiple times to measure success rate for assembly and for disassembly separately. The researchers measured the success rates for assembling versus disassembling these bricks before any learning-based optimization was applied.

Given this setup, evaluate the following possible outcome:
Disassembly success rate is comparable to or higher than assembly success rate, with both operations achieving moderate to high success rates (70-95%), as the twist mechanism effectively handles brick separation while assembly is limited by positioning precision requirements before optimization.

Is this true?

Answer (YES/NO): NO